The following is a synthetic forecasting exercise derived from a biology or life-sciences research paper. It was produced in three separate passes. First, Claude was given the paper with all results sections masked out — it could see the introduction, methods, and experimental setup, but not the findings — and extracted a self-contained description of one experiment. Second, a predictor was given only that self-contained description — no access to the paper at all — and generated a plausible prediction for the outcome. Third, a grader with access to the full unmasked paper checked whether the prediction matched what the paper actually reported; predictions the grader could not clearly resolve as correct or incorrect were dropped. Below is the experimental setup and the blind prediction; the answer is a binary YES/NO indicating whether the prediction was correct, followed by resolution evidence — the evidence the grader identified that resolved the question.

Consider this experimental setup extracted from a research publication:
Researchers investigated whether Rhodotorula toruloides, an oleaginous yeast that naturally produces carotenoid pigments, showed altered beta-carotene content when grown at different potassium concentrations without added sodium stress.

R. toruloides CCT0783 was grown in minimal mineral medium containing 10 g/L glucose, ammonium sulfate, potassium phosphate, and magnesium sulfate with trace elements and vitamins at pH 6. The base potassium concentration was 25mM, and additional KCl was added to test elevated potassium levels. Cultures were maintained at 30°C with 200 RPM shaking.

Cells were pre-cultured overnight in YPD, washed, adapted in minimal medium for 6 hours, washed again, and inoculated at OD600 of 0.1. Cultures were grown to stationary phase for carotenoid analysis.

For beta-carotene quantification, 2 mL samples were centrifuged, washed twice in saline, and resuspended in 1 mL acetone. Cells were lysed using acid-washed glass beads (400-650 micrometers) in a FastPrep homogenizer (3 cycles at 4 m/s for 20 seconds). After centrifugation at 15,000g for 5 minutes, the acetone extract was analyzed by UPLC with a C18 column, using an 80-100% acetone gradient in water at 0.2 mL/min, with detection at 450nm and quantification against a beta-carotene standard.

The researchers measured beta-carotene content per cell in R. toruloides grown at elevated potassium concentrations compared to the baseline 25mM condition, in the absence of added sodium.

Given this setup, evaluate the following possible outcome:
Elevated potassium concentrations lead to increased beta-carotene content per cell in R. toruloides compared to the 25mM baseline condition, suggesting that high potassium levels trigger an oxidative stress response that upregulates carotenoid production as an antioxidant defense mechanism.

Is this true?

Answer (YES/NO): NO